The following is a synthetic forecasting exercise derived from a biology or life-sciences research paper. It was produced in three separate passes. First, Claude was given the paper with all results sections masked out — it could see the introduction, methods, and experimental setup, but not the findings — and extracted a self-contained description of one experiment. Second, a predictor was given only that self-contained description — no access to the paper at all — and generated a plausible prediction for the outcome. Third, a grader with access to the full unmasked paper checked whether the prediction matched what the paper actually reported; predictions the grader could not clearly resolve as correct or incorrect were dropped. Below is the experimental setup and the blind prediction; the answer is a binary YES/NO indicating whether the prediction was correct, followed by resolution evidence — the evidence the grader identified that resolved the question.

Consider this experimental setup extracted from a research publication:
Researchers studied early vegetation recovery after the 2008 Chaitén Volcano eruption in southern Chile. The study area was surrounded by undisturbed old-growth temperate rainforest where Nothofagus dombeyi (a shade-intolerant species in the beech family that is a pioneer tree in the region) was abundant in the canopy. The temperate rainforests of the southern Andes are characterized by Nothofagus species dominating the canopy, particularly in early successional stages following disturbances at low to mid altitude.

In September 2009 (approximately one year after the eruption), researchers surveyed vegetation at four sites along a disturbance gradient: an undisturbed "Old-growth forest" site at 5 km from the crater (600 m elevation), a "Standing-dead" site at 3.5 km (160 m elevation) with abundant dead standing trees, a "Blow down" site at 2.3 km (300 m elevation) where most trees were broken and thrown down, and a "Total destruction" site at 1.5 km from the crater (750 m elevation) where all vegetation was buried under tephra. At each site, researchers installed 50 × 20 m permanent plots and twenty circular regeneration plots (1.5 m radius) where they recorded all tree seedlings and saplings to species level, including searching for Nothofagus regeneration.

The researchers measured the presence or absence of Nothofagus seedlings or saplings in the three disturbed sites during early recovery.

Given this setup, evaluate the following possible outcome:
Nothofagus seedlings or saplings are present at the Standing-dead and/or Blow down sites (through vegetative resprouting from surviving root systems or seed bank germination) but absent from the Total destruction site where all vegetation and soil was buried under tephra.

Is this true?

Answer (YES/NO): NO